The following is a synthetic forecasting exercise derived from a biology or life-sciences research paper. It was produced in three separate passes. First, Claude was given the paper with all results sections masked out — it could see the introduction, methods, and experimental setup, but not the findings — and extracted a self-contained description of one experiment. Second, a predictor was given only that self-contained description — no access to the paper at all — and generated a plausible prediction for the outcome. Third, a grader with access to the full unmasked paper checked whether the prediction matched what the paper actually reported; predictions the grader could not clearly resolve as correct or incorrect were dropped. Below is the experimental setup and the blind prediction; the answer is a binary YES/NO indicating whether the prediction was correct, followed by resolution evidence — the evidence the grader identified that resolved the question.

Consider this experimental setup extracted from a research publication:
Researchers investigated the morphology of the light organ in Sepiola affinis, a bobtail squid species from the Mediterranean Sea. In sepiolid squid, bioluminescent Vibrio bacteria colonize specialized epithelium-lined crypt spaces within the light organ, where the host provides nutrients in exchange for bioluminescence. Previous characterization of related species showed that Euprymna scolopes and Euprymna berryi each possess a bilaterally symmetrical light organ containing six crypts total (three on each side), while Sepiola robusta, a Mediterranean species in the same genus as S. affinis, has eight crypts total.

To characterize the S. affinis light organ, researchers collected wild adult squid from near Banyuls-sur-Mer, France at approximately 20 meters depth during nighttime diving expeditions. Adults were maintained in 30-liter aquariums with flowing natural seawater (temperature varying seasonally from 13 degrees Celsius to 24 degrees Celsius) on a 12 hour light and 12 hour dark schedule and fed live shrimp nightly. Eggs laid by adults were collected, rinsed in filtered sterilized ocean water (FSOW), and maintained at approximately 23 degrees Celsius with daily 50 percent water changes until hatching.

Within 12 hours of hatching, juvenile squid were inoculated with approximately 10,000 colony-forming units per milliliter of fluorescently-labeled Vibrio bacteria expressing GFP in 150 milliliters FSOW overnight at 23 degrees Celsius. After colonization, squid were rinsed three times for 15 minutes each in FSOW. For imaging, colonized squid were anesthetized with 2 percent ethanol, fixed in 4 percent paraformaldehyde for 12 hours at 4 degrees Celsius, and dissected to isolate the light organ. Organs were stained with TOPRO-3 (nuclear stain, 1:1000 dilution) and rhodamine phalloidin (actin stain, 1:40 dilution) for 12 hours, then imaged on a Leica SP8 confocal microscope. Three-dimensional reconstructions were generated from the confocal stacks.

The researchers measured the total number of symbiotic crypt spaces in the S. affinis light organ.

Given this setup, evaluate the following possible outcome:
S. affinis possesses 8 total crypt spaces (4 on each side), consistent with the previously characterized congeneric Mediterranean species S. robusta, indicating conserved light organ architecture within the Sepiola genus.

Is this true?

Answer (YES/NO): NO